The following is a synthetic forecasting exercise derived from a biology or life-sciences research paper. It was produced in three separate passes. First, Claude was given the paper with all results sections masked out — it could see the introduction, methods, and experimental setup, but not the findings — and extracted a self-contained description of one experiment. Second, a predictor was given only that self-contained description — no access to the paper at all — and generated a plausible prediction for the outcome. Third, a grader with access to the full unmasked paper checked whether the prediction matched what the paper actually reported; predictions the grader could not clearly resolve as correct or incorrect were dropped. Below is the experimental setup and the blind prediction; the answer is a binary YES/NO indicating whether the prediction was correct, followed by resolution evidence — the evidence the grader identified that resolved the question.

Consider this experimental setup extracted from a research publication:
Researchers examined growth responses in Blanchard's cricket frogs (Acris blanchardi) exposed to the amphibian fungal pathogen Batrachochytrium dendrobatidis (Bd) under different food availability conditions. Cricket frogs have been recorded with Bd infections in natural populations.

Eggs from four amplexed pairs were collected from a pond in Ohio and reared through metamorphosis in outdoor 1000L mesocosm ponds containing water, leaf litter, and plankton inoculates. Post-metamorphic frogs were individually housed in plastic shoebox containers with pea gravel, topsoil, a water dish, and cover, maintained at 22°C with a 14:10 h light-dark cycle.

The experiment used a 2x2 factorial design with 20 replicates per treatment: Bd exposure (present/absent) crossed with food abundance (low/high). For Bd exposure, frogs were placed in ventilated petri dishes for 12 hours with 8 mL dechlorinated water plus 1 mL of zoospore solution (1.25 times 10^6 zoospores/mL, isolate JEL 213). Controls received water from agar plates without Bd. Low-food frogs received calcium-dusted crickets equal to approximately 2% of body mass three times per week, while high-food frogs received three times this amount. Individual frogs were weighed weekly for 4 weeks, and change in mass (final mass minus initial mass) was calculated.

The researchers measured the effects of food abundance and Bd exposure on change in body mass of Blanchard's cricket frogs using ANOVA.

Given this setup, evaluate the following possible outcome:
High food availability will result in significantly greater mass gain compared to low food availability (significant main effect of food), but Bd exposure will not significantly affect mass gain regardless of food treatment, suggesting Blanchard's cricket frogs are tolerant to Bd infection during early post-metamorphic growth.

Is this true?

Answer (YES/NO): NO